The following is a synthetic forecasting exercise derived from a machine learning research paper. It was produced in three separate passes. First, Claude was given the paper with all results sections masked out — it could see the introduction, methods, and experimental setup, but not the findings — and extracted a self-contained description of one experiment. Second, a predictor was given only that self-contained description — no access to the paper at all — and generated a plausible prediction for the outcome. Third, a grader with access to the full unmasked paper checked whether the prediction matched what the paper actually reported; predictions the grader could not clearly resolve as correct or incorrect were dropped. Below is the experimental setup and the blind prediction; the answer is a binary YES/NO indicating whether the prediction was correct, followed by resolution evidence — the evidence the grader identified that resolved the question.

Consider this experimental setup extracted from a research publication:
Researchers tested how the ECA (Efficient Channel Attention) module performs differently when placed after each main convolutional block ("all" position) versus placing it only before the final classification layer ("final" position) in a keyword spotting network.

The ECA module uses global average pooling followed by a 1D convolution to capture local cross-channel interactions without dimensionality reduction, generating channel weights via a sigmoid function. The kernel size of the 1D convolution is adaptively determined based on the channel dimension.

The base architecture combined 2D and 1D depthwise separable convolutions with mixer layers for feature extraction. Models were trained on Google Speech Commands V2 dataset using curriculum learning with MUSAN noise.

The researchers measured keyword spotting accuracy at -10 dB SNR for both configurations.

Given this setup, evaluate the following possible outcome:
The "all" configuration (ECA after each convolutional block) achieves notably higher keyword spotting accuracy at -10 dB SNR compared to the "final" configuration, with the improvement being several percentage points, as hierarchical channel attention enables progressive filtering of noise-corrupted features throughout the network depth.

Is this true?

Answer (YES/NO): NO